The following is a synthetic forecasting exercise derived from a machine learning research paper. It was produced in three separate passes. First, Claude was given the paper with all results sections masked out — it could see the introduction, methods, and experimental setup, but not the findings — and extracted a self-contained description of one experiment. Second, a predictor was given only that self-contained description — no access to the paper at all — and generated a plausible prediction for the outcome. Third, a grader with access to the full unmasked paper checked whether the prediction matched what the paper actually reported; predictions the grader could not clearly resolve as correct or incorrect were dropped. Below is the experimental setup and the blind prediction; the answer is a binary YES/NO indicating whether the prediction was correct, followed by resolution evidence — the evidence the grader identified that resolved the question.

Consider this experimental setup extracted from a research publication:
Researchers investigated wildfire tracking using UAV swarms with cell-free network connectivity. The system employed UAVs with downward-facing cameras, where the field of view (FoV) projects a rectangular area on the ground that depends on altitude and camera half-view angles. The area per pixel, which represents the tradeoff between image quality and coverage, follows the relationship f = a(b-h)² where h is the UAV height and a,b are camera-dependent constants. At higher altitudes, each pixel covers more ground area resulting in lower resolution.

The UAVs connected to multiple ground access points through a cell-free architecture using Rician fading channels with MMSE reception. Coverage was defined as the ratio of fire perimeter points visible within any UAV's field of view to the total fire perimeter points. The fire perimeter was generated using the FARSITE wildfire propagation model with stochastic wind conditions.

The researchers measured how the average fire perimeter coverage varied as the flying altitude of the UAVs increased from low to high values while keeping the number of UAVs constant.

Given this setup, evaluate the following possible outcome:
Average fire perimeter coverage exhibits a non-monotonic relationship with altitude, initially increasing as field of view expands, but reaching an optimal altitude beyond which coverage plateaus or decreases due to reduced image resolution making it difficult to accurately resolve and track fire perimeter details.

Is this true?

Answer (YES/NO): NO